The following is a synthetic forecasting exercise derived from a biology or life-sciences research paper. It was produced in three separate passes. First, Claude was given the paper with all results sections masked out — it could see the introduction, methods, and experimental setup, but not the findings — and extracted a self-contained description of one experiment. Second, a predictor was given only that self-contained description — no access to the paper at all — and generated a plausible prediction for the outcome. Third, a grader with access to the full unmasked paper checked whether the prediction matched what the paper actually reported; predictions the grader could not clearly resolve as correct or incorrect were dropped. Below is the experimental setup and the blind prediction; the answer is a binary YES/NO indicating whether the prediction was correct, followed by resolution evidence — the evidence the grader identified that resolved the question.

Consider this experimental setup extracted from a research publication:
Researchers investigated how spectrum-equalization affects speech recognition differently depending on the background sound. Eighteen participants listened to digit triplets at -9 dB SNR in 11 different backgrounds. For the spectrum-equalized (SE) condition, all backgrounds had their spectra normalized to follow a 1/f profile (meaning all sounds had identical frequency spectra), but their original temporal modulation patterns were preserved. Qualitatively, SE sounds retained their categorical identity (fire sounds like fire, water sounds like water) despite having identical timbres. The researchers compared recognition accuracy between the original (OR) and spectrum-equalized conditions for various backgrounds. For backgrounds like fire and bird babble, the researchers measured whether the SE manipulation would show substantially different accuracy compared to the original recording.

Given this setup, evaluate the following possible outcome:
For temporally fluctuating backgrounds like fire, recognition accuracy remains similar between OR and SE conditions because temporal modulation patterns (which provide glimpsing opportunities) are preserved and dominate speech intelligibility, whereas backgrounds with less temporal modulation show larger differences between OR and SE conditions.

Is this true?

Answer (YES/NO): NO